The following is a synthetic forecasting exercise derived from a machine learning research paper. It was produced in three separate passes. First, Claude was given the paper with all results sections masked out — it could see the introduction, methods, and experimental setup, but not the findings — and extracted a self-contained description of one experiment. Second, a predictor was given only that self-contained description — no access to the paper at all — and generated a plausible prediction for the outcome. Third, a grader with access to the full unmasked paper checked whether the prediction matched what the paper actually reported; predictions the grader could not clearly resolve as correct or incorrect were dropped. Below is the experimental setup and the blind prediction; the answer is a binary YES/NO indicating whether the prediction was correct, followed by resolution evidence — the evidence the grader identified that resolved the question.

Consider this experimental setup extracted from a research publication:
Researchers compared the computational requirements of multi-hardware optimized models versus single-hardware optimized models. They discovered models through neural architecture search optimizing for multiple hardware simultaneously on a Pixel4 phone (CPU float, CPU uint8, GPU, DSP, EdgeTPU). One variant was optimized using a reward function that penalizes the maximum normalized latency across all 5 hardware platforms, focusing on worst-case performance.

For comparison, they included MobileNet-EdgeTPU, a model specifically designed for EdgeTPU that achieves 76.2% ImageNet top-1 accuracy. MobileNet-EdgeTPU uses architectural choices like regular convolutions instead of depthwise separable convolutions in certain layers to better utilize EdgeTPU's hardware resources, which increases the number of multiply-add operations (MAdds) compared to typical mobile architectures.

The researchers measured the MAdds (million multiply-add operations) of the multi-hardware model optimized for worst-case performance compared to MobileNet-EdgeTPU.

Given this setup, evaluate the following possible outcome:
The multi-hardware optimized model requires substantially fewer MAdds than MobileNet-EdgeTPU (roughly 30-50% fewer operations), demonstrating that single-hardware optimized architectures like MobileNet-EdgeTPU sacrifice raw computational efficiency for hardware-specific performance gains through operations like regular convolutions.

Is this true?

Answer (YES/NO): NO